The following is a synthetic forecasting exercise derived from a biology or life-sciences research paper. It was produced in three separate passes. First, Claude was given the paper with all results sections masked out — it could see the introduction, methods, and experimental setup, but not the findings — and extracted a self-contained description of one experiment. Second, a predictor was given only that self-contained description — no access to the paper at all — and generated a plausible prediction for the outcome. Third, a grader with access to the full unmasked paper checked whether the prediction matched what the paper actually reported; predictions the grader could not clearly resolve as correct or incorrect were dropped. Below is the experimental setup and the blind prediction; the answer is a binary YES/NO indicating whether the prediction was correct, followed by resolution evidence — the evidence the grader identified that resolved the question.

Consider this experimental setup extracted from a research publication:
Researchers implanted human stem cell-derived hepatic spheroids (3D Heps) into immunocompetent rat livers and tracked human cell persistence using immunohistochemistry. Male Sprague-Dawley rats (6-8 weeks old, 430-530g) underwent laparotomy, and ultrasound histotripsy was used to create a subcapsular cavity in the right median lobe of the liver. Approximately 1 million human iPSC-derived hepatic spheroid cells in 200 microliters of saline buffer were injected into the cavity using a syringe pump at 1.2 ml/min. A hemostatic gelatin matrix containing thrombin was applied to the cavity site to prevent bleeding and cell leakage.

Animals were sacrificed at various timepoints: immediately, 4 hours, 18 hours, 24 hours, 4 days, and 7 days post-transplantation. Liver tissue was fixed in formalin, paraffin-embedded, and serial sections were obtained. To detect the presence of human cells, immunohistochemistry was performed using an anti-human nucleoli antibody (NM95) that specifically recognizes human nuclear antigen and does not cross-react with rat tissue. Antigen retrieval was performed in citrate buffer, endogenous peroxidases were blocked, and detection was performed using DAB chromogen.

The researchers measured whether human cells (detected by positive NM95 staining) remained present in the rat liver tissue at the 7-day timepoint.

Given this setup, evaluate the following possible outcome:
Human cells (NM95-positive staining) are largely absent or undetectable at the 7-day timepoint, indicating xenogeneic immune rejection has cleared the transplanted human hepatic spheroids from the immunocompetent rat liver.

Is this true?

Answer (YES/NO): NO